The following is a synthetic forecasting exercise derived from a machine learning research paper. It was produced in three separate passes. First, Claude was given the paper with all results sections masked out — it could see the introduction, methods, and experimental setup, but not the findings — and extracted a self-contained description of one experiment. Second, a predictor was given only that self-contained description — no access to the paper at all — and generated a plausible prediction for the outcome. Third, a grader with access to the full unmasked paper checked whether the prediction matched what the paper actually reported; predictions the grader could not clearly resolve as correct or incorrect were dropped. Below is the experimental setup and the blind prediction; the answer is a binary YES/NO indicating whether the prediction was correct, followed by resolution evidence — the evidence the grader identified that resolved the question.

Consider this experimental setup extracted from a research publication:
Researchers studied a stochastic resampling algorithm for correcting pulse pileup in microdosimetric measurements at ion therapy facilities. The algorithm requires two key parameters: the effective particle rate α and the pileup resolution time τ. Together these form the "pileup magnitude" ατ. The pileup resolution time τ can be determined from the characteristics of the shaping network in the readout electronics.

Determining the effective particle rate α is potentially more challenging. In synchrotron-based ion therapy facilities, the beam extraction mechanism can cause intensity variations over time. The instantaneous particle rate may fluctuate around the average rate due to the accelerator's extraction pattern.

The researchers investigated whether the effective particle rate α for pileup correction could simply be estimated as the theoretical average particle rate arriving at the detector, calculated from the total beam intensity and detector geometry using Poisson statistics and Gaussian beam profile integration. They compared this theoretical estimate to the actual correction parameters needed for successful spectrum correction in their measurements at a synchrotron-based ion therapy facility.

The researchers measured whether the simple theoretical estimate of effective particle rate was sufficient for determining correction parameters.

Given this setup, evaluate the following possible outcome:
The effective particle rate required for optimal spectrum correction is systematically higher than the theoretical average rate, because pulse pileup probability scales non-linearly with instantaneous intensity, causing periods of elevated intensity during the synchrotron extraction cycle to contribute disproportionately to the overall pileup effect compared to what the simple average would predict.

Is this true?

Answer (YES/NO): YES